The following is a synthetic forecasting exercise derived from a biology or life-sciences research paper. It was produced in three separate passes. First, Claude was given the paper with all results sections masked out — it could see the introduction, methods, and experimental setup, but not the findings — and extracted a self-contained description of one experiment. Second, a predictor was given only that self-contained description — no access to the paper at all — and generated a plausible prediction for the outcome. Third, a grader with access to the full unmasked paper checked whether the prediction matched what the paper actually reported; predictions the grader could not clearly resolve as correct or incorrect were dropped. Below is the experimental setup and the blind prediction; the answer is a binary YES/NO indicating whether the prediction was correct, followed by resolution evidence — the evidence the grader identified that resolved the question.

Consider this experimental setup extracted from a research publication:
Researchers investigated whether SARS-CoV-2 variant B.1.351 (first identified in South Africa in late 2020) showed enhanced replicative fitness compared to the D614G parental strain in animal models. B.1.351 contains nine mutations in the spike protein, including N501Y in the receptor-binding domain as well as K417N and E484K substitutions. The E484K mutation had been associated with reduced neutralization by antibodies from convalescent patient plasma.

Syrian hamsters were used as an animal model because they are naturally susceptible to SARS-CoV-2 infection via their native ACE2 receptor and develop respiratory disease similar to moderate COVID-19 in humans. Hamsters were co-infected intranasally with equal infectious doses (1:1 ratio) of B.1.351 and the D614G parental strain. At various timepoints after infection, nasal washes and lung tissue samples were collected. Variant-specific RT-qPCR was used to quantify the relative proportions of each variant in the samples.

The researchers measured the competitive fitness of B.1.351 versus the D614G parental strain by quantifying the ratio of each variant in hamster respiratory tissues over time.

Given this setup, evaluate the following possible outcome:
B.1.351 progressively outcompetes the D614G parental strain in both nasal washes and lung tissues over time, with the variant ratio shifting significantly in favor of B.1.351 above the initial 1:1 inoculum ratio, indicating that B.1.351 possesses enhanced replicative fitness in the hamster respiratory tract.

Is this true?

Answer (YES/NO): NO